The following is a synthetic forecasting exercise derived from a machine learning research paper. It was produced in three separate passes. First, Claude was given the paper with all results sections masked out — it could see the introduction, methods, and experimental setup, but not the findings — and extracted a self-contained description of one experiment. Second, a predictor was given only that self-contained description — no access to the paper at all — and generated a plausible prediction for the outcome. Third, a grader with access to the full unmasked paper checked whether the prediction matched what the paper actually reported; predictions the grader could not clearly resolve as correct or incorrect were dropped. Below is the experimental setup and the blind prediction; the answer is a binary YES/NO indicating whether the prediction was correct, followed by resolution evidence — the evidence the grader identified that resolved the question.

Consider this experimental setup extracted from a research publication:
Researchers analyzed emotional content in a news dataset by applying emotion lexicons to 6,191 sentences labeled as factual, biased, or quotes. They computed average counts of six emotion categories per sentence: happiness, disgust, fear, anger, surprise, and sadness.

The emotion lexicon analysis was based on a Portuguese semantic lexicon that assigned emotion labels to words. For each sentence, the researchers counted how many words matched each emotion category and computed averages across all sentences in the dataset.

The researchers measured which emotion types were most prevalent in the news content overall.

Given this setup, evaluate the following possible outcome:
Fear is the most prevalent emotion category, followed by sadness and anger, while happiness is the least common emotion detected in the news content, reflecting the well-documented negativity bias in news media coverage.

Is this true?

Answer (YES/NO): NO